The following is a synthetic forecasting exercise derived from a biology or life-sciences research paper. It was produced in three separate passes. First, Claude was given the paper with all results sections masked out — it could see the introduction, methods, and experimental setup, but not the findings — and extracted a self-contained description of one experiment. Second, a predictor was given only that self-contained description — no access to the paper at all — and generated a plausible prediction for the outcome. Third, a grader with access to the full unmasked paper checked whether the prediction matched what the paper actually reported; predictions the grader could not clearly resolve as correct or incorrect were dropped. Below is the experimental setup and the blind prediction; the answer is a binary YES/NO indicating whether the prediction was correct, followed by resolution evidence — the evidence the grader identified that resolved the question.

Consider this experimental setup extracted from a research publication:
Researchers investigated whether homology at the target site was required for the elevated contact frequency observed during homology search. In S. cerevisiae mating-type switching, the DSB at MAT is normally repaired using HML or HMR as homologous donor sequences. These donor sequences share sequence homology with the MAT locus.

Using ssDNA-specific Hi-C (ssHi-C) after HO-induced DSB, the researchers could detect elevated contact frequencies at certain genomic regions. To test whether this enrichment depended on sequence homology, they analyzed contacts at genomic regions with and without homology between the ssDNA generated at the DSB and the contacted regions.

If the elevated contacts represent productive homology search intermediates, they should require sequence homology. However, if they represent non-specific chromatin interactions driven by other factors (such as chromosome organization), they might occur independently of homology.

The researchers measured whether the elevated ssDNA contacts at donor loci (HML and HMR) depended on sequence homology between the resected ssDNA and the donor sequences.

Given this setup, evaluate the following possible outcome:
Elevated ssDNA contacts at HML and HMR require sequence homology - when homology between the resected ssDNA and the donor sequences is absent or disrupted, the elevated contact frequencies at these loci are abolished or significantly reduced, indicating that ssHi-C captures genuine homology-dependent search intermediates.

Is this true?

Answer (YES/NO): YES